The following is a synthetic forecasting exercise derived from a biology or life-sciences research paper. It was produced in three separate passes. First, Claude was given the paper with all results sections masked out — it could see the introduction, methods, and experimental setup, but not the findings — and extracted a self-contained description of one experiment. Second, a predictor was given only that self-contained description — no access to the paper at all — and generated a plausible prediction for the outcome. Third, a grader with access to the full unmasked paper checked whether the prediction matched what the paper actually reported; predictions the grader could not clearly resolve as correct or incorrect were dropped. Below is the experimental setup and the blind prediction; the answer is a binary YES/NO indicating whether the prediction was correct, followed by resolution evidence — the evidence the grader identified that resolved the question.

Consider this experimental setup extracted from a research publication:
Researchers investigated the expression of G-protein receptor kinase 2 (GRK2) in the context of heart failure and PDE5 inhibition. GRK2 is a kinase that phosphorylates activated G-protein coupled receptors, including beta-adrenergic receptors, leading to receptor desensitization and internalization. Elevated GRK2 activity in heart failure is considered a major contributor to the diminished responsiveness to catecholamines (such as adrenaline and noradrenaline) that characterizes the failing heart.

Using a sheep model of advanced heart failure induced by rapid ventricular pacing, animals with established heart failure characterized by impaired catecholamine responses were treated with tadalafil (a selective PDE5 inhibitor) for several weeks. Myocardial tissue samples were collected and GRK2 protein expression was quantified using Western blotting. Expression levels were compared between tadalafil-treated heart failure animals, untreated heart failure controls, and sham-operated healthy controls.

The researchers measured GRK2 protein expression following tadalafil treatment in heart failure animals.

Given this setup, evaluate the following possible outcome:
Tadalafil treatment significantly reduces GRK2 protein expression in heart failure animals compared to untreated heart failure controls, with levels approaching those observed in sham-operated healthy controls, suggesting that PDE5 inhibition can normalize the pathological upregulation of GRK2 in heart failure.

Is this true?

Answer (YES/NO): YES